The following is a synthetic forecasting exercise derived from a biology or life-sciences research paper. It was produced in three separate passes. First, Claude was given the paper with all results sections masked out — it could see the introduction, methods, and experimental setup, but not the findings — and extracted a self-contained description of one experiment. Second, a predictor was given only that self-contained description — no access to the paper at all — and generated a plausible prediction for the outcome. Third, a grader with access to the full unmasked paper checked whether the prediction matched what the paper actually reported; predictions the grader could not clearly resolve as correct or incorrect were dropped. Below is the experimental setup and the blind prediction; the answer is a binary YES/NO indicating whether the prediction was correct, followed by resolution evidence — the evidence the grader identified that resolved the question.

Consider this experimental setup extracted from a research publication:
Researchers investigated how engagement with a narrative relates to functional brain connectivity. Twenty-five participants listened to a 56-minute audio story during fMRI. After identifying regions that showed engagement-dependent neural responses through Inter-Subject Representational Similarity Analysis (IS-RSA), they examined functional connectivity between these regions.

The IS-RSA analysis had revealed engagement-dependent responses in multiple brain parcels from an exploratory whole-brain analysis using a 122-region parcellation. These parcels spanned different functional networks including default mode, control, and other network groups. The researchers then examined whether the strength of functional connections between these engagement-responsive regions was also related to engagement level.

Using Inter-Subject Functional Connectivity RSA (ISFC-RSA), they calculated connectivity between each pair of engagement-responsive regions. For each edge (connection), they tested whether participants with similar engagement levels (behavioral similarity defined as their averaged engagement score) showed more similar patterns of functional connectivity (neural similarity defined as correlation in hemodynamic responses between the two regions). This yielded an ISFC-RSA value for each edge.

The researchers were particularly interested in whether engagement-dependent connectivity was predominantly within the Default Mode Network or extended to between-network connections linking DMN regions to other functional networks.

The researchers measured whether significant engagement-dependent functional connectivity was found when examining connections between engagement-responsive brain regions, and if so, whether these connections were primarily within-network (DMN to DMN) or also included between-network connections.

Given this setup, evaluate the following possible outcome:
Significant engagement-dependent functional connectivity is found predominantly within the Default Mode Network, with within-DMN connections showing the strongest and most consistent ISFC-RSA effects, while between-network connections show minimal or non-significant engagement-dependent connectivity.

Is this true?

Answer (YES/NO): NO